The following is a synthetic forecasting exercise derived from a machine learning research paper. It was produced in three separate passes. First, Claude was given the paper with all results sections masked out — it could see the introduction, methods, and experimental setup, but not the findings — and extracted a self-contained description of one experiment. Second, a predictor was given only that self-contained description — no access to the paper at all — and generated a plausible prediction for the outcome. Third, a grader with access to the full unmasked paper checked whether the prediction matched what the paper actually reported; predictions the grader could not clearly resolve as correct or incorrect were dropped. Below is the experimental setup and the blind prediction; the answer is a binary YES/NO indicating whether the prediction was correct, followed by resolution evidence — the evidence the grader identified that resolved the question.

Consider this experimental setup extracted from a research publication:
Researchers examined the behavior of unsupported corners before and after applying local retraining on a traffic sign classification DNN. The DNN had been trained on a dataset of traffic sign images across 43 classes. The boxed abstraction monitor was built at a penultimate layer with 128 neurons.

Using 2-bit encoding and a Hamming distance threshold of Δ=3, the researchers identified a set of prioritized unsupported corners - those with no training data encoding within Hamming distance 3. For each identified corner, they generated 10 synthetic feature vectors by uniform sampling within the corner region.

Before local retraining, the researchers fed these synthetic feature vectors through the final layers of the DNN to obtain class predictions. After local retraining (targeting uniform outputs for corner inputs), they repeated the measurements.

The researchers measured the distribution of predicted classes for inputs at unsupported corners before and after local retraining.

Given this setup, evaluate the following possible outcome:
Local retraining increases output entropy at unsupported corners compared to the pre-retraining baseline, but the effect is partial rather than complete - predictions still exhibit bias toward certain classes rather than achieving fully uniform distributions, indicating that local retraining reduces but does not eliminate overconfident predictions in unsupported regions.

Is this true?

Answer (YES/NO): NO